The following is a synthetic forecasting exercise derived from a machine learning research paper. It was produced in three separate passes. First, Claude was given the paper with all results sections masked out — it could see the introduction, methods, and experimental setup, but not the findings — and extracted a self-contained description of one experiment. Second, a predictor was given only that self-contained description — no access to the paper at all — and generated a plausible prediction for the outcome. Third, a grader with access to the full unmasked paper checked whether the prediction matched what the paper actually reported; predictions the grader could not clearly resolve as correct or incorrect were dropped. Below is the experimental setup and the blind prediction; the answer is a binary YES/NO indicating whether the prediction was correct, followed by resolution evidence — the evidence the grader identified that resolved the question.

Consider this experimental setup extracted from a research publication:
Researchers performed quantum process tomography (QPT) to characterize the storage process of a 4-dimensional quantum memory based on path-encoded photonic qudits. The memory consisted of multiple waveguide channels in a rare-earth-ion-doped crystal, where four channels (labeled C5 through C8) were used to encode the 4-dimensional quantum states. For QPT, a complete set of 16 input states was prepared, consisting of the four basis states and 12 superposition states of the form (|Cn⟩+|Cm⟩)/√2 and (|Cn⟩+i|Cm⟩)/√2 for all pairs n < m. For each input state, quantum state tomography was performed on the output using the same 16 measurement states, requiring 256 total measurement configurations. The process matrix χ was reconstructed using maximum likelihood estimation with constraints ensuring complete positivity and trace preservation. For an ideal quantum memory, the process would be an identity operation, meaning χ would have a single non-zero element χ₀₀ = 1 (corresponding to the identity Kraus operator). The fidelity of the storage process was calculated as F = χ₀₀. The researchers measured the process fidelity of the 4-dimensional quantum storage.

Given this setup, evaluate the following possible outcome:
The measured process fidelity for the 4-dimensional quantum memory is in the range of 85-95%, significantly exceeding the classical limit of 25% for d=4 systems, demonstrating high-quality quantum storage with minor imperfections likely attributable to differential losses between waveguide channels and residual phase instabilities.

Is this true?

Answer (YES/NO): NO